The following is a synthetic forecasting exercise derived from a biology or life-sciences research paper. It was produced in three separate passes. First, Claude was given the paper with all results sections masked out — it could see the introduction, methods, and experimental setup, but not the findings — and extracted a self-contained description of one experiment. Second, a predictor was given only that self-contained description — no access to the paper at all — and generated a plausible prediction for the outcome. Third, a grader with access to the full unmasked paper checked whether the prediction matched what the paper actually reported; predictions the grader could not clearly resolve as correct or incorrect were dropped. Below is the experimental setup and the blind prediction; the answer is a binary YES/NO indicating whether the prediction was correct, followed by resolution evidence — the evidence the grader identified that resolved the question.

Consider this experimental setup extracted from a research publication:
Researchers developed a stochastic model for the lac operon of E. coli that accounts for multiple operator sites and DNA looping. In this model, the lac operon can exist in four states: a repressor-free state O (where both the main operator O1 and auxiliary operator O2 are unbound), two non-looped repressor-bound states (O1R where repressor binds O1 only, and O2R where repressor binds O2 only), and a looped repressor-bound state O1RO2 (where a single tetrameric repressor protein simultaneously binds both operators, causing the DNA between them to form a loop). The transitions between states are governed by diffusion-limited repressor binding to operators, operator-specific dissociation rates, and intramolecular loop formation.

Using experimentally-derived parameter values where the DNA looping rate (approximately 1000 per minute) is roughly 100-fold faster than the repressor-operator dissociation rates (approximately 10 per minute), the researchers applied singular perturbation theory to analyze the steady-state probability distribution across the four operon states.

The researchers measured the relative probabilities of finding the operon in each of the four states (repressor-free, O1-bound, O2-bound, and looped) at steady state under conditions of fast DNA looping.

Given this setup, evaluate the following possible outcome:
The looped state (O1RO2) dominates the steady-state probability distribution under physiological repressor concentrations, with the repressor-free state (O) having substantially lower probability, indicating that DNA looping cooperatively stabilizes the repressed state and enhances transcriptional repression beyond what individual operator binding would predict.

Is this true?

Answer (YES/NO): YES